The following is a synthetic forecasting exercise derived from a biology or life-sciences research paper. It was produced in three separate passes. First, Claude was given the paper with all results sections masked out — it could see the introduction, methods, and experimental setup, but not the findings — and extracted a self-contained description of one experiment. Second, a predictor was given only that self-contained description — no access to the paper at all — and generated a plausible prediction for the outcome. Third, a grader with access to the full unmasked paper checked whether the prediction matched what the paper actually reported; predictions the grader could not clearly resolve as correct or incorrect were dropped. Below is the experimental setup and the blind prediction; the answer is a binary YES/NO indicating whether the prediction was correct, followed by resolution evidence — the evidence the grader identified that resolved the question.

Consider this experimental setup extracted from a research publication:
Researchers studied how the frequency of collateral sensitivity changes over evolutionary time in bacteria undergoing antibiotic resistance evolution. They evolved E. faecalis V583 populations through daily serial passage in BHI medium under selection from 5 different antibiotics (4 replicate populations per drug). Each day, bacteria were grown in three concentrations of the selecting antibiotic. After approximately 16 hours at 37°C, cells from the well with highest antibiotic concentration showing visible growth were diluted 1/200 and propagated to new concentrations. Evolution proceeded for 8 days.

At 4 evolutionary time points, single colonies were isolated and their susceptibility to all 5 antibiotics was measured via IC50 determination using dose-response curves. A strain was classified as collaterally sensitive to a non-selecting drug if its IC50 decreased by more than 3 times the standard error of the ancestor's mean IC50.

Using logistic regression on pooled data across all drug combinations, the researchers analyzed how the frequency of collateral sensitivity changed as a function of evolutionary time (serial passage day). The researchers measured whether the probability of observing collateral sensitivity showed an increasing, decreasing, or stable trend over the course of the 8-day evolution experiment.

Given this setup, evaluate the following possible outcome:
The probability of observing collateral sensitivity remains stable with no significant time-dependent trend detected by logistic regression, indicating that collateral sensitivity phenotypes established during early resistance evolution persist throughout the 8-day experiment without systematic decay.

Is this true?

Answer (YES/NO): NO